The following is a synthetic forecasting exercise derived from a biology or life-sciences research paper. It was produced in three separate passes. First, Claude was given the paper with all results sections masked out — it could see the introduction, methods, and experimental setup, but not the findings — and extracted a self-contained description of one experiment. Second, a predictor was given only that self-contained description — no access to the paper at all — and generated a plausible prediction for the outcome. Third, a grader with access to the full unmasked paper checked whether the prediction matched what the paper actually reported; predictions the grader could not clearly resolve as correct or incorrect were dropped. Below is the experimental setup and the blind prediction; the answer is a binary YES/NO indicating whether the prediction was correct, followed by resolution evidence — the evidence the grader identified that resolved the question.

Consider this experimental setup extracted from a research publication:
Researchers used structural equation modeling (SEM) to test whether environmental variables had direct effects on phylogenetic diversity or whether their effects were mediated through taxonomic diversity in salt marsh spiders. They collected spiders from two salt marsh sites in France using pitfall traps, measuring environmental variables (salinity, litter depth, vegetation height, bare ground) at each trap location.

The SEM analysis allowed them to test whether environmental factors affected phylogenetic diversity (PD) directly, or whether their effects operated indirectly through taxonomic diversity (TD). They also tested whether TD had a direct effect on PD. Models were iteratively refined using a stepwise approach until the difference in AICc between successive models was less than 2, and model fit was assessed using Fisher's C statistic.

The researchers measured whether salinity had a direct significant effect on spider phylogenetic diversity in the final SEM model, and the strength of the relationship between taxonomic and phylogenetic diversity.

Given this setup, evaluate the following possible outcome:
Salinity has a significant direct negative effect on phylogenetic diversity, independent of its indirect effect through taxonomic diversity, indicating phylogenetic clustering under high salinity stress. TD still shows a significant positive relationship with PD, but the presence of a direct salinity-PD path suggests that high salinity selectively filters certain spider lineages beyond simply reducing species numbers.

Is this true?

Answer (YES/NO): NO